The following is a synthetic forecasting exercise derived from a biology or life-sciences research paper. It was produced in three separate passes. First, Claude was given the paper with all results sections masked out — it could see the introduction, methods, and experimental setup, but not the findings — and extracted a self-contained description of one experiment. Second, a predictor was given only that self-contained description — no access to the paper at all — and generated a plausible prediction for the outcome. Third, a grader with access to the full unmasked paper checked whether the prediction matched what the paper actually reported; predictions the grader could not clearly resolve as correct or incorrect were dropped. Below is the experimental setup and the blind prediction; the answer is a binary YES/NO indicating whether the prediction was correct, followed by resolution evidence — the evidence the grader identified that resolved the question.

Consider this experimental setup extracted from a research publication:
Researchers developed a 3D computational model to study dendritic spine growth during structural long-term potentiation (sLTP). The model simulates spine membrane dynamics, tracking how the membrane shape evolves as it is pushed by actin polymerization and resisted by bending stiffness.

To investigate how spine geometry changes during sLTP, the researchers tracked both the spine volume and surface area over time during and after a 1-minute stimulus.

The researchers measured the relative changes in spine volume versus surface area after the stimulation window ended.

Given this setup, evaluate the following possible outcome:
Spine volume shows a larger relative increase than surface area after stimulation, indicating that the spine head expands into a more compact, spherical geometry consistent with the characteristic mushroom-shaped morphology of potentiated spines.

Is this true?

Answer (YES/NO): YES